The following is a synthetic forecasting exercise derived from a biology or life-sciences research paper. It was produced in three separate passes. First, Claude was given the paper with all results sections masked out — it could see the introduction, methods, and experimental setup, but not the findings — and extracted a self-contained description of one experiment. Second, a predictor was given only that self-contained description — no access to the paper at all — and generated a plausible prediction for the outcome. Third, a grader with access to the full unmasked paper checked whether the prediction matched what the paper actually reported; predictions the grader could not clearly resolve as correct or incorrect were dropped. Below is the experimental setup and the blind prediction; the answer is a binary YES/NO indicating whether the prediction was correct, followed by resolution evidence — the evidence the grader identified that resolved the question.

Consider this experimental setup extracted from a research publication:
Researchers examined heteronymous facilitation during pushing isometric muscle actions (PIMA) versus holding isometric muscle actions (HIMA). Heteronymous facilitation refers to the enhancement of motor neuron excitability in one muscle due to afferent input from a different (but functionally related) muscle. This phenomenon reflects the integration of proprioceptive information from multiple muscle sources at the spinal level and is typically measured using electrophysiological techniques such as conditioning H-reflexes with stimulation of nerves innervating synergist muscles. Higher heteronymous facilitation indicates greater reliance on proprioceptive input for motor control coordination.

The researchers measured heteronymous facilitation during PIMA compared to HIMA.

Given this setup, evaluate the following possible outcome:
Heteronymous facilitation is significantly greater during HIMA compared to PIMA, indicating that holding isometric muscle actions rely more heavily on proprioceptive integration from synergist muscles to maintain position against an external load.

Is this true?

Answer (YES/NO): YES